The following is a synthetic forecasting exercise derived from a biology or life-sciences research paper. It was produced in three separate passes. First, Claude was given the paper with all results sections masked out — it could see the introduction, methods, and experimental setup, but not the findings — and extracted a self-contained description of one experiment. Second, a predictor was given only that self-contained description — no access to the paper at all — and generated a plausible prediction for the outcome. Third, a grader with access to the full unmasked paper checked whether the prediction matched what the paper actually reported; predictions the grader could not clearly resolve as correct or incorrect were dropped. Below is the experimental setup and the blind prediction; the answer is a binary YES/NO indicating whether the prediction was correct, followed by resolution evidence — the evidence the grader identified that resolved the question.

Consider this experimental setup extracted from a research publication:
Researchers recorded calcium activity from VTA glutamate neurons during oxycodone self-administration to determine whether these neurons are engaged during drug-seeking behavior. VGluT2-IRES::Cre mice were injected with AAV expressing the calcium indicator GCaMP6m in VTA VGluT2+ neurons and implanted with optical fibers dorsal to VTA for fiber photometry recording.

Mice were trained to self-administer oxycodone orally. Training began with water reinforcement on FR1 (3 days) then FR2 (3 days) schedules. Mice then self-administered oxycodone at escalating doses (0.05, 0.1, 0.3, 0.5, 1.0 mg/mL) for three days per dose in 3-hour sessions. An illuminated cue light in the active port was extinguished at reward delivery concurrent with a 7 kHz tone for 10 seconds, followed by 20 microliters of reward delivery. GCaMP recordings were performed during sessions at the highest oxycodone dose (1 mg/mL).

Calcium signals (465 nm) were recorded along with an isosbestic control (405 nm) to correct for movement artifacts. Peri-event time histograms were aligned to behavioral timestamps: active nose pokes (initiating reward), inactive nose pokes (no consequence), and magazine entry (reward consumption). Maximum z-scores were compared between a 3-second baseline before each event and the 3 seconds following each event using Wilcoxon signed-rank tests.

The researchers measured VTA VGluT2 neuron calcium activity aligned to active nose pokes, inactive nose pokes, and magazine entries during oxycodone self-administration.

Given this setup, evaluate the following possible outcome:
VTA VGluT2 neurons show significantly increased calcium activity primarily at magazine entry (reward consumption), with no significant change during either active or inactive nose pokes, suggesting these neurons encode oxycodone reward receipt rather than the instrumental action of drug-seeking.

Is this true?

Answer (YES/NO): NO